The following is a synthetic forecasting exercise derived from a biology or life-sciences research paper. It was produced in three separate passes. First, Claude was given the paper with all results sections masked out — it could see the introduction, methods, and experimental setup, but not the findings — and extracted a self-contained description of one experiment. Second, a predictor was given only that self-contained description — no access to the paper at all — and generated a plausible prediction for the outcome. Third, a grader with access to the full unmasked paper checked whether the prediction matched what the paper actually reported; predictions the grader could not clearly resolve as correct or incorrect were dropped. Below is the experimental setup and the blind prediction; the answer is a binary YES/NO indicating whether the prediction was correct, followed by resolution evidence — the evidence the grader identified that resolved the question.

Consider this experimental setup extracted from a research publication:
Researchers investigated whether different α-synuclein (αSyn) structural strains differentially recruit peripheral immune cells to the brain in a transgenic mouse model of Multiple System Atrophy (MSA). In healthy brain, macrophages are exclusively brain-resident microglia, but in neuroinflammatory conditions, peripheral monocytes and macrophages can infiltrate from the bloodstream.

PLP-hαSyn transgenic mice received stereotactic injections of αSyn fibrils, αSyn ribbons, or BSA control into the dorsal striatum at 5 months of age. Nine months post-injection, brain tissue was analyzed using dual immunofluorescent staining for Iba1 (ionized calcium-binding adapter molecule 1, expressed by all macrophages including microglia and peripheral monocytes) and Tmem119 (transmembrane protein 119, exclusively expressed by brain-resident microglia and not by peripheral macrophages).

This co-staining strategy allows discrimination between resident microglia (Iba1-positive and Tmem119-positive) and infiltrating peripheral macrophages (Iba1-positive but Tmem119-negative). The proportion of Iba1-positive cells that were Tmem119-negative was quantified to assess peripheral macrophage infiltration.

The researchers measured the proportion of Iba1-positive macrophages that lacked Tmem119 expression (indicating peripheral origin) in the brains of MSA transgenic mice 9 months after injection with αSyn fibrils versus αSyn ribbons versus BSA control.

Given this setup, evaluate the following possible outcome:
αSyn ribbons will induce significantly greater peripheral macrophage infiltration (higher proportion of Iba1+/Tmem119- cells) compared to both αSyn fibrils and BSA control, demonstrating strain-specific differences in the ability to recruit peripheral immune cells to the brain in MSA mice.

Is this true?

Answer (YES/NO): NO